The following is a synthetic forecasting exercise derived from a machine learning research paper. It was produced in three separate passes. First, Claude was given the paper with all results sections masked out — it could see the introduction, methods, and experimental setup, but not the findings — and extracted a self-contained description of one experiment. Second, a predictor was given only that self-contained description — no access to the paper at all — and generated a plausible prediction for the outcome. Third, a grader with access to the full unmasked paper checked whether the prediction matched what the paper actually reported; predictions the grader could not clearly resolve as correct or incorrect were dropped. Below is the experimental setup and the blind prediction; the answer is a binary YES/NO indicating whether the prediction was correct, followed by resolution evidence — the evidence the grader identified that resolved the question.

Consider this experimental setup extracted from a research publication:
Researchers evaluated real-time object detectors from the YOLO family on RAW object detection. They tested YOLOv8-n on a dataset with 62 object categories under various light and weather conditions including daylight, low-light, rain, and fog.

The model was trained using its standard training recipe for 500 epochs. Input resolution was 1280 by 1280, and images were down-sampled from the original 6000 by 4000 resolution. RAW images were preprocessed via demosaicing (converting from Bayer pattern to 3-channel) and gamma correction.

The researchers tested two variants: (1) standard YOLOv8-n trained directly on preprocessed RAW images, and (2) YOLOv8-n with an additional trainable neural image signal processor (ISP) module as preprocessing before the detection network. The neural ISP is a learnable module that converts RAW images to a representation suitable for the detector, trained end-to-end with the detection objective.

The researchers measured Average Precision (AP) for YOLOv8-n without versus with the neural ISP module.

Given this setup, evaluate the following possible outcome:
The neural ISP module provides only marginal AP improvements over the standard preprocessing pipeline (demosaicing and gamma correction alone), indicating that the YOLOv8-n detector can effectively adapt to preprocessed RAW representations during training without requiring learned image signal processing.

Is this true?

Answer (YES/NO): YES